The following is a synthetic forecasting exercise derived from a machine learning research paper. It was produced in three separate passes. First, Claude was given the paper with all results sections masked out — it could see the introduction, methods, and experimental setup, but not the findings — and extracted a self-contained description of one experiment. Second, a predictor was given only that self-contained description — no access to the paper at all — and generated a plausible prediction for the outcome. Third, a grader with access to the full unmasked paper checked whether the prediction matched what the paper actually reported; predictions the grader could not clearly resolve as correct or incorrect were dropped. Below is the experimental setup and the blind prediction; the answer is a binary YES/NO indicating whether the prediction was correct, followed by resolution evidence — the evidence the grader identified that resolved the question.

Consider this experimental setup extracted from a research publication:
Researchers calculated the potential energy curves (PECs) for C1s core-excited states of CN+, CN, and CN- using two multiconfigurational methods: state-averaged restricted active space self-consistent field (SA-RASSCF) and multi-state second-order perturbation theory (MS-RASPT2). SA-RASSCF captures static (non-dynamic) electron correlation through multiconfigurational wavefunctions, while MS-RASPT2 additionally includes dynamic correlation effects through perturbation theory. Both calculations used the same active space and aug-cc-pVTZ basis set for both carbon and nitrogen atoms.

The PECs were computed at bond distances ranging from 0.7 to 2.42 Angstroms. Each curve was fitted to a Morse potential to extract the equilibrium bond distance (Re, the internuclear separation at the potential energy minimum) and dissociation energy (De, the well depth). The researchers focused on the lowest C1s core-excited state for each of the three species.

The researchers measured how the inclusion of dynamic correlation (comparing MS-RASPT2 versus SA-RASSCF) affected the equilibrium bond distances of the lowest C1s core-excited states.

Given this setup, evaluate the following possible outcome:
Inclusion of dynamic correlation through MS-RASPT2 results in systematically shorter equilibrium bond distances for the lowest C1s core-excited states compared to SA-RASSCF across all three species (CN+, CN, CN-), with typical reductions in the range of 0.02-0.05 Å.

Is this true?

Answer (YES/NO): NO